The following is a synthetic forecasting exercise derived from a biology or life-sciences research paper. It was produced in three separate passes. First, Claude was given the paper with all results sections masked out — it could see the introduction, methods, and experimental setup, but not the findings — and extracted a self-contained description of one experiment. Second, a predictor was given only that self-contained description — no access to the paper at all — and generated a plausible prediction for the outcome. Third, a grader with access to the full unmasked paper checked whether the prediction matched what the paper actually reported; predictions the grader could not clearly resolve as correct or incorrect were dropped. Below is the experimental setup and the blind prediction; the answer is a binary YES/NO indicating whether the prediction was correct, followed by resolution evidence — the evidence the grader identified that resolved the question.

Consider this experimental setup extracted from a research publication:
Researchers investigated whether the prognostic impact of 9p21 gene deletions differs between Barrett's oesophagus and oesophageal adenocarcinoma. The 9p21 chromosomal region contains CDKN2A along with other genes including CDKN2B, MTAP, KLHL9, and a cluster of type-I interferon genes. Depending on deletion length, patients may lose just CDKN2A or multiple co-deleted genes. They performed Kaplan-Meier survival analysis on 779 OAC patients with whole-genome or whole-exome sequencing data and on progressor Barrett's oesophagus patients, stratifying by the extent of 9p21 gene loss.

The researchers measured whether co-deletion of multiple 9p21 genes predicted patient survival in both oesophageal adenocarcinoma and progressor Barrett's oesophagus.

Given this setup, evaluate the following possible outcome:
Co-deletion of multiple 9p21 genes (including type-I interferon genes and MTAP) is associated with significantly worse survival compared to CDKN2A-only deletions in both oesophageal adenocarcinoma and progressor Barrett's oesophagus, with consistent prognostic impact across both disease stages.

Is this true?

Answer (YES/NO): NO